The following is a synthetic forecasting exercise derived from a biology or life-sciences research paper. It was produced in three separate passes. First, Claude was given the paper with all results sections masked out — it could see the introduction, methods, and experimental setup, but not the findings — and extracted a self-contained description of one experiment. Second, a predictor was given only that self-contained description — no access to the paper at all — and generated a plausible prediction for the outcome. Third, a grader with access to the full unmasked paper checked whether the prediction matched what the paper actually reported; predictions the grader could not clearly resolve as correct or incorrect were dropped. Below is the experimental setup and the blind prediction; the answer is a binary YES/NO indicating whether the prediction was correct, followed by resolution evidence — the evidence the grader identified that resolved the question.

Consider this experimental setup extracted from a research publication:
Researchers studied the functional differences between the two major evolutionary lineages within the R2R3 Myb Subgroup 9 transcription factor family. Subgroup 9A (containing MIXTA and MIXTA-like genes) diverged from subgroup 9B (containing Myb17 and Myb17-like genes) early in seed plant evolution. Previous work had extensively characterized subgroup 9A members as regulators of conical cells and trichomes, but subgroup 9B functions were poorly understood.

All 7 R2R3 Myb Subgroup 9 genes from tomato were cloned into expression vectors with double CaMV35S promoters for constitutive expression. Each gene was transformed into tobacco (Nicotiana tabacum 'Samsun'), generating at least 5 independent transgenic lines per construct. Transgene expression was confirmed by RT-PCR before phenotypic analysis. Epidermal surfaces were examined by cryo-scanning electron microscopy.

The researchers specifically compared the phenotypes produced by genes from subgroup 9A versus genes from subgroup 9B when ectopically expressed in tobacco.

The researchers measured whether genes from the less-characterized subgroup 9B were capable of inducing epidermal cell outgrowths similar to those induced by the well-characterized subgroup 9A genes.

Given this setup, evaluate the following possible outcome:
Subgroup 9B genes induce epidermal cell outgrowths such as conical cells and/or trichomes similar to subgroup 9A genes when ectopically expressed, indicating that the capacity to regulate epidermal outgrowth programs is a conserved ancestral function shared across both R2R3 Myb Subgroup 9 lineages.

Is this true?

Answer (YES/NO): YES